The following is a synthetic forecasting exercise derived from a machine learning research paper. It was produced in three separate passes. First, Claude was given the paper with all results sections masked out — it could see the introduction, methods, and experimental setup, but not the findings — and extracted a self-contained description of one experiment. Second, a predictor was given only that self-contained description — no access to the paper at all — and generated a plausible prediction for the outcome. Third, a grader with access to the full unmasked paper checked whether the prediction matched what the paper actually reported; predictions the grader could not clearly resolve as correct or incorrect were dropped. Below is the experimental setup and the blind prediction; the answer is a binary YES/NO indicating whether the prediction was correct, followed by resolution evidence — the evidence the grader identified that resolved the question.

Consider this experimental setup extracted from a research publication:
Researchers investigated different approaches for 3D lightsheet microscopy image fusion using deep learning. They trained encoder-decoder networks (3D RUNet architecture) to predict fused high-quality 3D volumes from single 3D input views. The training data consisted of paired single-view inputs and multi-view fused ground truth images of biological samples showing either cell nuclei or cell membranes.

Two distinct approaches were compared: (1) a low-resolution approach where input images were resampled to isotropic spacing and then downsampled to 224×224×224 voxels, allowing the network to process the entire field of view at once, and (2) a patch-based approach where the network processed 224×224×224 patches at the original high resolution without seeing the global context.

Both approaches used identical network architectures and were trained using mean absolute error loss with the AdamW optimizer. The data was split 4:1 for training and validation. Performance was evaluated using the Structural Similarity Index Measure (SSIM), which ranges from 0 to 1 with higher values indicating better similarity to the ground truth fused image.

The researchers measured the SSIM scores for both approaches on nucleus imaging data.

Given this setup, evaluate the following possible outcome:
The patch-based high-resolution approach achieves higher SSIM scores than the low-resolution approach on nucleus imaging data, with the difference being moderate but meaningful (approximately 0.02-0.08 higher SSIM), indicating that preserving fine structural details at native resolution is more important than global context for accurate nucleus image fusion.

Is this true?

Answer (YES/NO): NO